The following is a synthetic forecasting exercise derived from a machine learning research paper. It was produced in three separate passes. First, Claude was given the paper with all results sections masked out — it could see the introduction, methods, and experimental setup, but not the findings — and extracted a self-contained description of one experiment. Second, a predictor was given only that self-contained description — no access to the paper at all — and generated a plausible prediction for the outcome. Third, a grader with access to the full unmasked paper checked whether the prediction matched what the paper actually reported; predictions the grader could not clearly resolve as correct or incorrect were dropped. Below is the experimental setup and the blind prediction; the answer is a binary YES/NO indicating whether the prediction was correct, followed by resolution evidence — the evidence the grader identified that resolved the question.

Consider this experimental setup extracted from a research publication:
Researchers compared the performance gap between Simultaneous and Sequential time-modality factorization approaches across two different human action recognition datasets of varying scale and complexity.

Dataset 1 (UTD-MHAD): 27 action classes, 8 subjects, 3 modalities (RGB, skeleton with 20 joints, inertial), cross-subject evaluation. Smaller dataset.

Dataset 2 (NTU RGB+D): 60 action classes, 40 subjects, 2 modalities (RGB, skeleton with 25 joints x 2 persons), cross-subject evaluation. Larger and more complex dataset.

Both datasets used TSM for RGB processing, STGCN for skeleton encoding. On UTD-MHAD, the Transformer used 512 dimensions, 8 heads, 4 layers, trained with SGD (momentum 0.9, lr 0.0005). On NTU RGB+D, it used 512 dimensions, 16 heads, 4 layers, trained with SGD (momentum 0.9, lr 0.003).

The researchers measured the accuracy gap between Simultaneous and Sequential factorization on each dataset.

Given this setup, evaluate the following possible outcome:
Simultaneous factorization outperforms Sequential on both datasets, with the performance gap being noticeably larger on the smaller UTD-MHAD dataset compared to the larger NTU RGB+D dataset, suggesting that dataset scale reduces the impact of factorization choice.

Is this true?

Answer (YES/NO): NO